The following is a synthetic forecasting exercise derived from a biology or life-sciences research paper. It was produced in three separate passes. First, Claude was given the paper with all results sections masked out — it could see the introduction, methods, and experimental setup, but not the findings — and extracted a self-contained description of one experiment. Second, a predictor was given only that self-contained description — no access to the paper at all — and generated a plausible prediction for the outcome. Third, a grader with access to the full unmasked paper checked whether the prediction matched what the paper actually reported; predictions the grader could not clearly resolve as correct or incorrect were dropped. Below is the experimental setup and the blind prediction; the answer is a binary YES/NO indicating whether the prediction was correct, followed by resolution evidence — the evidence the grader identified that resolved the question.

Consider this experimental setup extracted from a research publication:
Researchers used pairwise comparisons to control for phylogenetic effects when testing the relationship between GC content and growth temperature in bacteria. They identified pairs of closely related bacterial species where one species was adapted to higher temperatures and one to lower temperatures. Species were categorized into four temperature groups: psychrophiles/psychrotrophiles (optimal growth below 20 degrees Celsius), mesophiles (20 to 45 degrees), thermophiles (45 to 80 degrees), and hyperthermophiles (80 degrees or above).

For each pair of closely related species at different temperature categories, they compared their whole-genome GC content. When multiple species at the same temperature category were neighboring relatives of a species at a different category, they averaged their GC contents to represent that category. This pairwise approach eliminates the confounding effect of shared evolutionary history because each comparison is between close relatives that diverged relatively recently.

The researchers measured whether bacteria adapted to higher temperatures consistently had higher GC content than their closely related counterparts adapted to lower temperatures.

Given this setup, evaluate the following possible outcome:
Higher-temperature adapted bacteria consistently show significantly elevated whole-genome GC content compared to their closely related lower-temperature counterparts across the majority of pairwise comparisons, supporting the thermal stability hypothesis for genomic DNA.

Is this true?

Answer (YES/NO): NO